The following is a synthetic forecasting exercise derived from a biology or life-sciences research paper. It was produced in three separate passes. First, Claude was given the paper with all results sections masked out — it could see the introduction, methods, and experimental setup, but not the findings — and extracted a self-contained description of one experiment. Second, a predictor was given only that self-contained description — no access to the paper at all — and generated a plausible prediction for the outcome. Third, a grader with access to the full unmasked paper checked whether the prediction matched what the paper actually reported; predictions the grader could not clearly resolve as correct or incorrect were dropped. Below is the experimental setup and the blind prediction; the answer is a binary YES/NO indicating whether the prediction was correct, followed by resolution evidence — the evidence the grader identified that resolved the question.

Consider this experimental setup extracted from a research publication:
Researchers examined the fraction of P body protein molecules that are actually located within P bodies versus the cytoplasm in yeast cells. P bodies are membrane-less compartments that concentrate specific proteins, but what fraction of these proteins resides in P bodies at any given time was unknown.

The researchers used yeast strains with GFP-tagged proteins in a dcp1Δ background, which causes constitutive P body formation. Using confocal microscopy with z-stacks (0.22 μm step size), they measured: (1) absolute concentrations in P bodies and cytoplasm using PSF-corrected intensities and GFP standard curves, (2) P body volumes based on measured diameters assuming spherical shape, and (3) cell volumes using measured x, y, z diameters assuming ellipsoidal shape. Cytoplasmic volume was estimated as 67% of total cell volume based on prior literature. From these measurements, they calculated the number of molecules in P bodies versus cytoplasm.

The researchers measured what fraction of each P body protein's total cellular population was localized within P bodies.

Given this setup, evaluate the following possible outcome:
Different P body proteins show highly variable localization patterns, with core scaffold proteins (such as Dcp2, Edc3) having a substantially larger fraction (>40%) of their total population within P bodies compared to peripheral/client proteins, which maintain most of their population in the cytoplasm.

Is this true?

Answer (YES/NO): NO